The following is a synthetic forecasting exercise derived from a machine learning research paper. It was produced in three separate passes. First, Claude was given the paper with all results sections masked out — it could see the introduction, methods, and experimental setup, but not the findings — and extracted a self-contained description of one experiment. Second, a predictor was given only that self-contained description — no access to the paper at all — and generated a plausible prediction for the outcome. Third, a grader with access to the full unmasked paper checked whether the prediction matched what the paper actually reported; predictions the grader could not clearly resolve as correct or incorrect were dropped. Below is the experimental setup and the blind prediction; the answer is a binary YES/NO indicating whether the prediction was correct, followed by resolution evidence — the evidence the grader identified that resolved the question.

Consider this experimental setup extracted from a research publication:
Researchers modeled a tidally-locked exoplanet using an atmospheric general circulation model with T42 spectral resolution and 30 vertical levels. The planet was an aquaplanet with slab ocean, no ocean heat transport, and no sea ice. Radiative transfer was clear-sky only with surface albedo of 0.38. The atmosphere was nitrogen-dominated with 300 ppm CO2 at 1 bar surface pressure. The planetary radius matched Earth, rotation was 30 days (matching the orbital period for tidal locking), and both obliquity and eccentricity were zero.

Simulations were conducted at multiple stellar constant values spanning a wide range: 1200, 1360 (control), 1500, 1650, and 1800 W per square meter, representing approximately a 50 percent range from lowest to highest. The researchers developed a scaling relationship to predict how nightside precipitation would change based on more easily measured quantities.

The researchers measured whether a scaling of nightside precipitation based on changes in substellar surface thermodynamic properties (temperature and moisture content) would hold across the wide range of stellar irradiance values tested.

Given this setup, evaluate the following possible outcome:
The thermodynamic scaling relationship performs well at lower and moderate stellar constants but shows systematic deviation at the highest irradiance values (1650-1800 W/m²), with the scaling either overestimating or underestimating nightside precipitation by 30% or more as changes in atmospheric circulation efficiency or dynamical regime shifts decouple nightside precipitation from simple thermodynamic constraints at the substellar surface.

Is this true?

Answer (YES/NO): NO